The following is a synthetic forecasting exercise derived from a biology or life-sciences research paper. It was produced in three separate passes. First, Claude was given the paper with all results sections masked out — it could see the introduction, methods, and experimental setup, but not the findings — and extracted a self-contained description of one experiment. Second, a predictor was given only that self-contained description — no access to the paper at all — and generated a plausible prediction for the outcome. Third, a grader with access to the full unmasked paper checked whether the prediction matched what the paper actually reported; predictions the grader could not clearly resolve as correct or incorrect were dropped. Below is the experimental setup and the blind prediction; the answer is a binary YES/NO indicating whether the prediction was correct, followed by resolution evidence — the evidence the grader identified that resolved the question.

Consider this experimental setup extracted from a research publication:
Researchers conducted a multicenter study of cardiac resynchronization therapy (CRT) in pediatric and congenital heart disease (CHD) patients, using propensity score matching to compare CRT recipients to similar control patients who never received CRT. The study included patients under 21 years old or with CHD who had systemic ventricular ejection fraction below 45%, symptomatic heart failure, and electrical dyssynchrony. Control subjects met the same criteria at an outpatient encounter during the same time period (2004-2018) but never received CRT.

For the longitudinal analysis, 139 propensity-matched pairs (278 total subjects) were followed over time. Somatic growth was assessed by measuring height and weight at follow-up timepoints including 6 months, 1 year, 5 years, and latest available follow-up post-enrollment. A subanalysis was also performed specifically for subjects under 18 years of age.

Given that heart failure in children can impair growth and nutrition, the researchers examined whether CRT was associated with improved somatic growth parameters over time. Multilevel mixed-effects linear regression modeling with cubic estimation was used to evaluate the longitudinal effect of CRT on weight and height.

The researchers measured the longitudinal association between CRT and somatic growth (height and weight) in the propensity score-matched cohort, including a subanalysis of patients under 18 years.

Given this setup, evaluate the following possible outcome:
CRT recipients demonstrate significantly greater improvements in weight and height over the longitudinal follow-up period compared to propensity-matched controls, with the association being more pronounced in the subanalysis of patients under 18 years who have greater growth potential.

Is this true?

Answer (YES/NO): NO